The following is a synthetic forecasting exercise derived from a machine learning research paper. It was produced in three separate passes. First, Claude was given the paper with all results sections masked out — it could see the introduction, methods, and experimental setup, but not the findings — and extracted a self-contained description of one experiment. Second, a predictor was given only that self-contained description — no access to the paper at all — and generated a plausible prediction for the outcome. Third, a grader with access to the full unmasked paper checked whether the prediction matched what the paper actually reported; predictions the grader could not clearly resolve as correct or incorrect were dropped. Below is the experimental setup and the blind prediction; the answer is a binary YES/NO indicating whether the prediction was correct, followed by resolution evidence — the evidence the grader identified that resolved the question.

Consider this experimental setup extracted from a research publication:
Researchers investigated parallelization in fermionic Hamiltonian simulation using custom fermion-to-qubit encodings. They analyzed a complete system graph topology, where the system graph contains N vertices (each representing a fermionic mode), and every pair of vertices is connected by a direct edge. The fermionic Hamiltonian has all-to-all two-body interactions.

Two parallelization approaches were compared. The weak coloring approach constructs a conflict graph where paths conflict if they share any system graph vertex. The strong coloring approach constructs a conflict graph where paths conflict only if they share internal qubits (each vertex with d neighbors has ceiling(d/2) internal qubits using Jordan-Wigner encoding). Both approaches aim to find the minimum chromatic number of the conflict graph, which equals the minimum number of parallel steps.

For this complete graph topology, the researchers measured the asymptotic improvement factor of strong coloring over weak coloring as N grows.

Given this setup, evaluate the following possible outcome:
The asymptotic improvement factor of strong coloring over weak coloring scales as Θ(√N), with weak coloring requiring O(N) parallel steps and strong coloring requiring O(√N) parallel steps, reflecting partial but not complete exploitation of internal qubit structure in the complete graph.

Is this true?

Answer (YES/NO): NO